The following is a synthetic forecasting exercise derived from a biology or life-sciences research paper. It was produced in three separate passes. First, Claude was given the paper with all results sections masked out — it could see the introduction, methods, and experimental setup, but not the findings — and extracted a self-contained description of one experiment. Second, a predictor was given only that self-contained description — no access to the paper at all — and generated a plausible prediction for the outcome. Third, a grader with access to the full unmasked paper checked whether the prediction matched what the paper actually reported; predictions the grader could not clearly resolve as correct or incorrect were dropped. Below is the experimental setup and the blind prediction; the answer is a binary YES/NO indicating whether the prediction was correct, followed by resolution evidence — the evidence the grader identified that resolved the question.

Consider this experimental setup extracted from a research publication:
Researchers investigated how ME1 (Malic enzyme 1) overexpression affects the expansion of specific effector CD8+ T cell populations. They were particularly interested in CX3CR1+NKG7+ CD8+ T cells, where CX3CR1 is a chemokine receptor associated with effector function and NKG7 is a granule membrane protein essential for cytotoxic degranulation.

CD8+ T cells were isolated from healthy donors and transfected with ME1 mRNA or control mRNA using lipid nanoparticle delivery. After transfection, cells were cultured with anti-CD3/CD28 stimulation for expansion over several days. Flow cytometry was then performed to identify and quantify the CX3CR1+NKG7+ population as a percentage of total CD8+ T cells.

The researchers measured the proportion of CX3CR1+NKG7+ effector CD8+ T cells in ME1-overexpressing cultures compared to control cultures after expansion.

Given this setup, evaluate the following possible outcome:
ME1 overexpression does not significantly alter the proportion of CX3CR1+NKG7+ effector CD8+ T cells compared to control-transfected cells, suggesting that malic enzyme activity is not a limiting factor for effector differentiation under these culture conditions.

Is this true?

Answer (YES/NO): NO